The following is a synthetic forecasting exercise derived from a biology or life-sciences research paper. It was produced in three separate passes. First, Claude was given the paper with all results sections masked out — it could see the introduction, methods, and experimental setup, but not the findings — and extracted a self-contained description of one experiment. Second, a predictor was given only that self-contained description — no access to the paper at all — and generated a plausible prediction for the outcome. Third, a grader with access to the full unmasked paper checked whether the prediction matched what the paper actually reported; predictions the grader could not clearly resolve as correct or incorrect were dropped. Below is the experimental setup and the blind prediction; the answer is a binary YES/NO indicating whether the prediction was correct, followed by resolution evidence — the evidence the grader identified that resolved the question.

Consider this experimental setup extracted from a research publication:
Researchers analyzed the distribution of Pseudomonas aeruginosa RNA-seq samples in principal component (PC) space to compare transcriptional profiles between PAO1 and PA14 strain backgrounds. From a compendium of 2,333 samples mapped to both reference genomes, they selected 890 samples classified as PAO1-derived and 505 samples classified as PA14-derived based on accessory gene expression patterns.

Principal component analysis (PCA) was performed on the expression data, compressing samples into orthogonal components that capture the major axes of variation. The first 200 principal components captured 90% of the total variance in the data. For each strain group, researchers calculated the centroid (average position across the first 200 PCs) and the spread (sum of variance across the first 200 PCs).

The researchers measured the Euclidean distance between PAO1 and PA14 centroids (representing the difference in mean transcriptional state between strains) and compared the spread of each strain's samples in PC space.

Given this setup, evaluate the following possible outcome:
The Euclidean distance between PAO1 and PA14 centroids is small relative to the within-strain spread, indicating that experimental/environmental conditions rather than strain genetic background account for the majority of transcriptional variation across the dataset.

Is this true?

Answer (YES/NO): YES